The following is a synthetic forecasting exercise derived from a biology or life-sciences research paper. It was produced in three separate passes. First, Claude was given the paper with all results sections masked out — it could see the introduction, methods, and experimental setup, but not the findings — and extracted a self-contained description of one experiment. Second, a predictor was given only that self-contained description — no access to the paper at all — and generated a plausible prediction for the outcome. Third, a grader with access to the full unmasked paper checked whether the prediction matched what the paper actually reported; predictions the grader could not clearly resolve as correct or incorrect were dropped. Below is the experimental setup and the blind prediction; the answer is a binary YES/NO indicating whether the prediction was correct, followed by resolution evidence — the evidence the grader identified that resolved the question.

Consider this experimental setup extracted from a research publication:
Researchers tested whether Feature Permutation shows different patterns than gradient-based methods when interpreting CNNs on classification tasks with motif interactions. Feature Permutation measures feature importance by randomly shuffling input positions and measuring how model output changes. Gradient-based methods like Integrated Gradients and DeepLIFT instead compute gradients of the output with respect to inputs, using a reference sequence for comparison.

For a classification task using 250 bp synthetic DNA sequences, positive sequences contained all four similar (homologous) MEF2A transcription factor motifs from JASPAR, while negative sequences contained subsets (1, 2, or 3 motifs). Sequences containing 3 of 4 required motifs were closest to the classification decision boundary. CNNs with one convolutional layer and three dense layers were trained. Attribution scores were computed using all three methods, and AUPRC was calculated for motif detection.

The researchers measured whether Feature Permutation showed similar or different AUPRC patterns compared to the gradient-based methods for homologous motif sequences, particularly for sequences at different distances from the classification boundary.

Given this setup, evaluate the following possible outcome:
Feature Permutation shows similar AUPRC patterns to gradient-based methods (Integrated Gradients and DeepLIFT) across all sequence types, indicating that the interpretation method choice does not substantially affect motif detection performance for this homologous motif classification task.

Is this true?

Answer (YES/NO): NO